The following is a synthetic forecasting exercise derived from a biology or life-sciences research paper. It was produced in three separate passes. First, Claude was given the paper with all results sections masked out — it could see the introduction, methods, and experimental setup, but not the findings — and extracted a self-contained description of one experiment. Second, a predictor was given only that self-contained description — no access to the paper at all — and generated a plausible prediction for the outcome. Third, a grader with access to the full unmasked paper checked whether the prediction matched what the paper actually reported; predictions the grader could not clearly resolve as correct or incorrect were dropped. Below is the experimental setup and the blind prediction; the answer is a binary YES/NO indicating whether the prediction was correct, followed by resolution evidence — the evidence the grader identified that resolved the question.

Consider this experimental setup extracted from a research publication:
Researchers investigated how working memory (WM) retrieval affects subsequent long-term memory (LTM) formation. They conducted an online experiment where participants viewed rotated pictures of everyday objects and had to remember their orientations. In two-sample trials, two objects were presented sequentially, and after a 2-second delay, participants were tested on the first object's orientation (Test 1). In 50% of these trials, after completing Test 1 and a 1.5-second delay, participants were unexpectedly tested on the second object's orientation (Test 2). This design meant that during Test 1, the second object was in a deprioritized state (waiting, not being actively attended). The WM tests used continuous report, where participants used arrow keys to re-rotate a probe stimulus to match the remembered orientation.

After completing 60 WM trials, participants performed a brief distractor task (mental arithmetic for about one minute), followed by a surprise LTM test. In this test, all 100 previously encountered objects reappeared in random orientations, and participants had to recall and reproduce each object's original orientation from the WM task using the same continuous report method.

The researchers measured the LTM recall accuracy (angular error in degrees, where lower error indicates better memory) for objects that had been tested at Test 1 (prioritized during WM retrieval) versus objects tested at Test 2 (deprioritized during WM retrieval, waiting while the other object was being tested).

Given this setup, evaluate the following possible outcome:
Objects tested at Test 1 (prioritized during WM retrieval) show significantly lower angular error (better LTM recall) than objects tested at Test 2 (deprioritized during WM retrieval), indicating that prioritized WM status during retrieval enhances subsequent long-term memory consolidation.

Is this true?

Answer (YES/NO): NO